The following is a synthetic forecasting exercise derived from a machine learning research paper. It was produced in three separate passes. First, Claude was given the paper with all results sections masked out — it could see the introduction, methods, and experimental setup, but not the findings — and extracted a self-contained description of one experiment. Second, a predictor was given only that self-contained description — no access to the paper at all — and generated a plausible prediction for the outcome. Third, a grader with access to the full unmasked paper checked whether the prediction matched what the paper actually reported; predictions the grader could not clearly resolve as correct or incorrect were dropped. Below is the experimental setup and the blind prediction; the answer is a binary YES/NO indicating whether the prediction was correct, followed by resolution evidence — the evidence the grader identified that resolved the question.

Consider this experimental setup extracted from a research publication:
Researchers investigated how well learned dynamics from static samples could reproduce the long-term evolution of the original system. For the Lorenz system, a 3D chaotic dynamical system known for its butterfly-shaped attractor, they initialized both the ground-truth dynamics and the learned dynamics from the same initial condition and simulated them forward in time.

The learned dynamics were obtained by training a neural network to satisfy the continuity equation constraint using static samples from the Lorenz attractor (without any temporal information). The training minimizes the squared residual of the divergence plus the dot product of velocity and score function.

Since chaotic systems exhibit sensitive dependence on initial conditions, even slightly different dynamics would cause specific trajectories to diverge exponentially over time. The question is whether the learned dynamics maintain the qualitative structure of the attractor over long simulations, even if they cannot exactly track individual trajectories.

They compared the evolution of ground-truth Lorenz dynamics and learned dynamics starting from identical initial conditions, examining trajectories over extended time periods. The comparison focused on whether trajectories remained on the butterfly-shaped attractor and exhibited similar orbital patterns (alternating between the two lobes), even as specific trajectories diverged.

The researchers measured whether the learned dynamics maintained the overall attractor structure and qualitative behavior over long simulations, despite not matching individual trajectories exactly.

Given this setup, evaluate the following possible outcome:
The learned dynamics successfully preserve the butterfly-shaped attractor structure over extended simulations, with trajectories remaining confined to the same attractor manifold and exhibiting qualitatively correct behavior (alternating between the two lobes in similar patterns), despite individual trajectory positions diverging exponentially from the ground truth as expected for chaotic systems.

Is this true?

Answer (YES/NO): YES